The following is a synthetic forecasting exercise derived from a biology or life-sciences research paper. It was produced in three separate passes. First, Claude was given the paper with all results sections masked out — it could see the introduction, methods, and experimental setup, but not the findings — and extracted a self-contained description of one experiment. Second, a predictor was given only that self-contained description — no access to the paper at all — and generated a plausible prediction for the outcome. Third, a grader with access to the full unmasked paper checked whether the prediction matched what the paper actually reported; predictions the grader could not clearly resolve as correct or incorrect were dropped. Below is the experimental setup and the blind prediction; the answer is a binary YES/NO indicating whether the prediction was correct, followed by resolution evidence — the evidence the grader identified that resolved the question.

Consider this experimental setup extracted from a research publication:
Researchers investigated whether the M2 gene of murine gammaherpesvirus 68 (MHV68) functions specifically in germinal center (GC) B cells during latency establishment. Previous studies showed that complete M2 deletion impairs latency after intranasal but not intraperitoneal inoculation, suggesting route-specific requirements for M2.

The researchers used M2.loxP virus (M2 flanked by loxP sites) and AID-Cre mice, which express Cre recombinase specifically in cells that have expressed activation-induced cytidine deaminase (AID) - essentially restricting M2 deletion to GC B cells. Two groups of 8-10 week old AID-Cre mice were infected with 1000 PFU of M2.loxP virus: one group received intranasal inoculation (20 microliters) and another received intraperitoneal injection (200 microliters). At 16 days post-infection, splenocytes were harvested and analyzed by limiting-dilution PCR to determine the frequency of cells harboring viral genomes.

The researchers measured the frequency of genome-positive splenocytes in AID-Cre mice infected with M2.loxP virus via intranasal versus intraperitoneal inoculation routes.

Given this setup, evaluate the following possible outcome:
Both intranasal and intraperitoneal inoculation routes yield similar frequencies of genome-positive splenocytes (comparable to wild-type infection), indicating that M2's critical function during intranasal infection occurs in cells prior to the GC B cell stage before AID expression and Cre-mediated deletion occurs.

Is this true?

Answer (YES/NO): NO